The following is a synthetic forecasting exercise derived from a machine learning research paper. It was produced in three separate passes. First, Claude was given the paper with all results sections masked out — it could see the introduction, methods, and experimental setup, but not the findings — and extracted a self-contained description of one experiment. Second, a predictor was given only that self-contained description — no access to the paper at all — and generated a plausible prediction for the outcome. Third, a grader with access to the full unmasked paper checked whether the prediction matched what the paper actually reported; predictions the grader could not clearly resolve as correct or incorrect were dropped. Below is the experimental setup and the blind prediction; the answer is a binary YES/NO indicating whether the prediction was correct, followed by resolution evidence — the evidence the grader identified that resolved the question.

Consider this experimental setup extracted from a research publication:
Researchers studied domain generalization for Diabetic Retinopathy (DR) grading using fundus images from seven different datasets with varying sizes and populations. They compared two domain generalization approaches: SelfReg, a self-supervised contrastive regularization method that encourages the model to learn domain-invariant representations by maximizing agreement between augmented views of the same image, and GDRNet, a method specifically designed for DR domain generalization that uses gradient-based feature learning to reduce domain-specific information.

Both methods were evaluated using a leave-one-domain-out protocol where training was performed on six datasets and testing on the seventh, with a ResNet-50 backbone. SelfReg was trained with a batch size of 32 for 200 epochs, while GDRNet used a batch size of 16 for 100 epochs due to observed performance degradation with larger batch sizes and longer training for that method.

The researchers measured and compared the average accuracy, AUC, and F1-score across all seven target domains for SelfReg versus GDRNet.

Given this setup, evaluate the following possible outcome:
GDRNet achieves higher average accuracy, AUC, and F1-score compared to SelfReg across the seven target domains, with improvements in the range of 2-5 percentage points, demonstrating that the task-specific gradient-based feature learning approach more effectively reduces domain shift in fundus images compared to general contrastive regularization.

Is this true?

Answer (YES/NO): NO